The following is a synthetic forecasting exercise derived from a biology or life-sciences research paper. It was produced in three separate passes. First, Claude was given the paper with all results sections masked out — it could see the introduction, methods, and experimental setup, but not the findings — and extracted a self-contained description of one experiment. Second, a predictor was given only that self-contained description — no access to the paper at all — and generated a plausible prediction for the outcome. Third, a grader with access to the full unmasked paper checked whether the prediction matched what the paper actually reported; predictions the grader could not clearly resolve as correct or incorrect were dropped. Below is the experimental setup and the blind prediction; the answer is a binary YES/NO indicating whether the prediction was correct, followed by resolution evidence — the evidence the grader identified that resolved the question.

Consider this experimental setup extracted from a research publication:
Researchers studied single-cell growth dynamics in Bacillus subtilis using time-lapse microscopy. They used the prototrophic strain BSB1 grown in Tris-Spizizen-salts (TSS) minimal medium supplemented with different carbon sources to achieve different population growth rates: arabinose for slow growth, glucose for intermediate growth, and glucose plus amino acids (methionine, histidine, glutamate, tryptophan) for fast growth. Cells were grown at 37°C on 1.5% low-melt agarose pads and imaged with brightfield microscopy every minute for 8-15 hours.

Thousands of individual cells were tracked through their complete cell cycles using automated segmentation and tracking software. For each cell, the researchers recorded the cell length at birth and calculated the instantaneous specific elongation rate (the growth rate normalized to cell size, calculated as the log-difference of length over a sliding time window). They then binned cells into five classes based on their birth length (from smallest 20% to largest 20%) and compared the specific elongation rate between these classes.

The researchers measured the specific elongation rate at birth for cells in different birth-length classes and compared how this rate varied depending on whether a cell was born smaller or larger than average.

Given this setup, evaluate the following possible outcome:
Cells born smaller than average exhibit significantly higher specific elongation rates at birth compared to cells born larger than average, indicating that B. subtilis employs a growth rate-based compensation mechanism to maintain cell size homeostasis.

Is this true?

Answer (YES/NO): YES